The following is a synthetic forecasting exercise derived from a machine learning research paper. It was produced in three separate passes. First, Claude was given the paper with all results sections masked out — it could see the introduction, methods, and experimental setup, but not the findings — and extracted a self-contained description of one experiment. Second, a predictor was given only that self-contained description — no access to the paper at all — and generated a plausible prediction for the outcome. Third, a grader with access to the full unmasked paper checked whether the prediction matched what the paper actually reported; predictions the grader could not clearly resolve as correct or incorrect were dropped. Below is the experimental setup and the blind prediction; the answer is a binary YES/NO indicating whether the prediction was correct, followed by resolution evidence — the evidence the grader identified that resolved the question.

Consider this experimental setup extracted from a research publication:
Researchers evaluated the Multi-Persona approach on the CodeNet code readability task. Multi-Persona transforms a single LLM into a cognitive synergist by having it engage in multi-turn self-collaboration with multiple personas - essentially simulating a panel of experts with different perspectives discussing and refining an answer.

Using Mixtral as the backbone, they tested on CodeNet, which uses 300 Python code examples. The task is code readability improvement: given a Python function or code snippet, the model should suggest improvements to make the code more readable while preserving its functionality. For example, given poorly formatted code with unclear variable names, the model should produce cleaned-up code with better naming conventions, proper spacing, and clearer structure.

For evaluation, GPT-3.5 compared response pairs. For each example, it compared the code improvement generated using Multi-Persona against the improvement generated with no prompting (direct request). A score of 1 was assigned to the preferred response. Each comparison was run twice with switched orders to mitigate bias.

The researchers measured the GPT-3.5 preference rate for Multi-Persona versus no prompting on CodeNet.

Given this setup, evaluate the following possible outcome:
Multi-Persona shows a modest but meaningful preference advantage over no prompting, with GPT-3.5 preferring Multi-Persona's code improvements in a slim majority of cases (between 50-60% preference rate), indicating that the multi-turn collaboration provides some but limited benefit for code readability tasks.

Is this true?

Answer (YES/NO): NO